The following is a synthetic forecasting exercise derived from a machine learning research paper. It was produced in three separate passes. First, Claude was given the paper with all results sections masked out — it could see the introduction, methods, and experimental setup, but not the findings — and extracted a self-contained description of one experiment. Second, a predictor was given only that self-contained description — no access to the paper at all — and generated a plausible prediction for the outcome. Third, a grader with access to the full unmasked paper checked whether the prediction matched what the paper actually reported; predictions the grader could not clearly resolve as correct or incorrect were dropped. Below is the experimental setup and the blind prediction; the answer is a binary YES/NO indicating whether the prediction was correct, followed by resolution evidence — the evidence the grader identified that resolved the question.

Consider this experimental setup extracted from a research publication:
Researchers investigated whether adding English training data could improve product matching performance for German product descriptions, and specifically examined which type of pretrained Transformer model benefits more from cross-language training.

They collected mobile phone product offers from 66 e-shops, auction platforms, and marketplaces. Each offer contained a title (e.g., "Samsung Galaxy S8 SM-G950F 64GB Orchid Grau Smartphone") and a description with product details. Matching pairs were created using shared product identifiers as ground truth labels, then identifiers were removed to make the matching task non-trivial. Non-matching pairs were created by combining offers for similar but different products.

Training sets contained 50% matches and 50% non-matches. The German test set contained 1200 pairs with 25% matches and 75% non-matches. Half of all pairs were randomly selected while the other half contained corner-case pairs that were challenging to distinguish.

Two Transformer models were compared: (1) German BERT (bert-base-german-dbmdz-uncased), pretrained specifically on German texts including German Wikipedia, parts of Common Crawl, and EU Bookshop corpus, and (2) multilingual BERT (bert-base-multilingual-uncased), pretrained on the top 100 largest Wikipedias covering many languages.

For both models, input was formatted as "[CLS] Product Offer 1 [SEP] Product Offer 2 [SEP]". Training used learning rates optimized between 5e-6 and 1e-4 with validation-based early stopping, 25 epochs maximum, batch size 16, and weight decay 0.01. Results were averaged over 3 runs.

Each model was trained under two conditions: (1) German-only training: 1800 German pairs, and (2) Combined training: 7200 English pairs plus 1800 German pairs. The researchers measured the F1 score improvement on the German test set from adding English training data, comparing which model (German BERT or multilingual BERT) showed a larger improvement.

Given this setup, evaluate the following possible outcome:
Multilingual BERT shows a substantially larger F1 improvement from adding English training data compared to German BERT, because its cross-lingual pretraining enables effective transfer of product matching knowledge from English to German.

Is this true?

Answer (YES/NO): NO